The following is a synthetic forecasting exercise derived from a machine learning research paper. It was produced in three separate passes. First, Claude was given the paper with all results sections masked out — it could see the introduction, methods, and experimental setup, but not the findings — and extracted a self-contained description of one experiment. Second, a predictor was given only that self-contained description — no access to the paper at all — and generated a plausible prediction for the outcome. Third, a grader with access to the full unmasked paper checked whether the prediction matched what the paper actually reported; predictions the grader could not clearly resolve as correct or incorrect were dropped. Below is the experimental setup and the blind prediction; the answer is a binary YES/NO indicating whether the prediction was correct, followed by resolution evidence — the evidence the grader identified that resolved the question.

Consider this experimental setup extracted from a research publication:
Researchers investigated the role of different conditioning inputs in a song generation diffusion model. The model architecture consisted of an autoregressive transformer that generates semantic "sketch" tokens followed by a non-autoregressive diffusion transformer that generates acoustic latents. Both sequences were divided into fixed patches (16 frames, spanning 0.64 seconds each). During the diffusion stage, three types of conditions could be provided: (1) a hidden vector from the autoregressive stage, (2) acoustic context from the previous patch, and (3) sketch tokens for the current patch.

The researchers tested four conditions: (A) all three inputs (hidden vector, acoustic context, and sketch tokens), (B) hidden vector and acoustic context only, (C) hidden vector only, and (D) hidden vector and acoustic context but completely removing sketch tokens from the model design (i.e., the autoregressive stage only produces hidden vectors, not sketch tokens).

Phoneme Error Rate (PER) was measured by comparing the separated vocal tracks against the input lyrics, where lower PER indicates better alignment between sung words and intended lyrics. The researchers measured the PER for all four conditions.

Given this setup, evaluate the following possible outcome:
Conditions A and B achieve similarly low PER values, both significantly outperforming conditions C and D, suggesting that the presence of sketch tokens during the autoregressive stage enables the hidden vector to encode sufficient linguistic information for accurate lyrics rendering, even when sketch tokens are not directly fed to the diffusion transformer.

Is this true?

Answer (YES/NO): NO